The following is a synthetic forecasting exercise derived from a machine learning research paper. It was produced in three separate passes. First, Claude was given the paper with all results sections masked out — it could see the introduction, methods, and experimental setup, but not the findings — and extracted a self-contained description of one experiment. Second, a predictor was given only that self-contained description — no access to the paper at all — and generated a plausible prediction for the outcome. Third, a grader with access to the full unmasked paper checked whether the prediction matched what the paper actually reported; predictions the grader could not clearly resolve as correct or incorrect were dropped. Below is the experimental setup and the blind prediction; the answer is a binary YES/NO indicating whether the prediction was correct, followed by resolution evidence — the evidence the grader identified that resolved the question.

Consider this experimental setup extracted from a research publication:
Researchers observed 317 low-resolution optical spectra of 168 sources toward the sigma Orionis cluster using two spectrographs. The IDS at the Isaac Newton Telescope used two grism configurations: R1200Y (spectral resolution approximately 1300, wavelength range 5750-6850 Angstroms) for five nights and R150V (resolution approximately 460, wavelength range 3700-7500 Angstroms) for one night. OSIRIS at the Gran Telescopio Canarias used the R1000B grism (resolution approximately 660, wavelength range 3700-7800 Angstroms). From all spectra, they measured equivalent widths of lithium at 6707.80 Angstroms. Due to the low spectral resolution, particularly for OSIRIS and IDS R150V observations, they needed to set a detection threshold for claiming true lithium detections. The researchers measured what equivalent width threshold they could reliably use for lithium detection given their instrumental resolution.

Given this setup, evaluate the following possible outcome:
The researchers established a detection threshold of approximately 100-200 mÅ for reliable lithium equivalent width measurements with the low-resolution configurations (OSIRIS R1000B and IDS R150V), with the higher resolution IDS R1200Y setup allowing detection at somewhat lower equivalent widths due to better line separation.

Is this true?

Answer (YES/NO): NO